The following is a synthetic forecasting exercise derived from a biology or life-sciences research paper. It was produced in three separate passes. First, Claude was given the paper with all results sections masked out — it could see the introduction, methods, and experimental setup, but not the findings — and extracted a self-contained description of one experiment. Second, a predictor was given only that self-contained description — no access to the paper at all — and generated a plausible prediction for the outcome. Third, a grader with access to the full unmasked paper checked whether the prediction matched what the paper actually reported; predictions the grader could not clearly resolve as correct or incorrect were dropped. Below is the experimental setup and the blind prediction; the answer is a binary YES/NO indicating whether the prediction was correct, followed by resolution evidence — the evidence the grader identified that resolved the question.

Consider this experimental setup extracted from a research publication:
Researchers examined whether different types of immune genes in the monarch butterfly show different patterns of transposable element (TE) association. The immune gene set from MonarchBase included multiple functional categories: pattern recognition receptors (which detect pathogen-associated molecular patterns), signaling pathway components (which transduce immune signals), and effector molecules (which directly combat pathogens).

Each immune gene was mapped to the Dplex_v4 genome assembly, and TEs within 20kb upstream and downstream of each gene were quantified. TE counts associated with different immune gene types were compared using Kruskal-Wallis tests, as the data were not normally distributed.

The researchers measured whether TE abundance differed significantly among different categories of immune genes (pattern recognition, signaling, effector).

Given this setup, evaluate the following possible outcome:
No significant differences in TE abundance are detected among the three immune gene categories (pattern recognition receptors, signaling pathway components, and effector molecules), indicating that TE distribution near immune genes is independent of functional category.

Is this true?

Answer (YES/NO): NO